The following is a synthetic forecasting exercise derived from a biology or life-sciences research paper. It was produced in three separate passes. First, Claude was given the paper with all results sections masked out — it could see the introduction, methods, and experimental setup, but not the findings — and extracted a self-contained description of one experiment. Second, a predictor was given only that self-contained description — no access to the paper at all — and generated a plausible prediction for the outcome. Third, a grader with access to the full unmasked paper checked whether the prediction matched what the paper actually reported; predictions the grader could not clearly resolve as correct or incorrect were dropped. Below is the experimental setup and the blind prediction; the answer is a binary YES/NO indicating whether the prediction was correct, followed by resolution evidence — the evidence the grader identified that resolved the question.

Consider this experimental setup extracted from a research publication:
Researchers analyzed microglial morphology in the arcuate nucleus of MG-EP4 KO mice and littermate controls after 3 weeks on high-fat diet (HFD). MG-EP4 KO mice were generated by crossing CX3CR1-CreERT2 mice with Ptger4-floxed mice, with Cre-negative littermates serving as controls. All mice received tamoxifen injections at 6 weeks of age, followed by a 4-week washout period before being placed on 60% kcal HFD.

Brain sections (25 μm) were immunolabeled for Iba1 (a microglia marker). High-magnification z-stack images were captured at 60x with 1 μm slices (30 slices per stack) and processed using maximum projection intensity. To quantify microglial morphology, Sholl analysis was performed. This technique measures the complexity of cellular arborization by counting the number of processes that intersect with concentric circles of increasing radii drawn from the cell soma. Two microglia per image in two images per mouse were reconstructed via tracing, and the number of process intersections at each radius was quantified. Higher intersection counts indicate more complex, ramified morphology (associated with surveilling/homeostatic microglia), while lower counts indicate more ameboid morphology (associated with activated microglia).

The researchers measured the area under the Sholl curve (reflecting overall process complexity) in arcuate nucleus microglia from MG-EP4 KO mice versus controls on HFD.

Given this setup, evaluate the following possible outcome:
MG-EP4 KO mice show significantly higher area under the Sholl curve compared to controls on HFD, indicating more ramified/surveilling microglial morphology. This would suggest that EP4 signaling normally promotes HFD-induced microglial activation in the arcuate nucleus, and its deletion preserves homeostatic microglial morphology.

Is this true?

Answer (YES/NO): YES